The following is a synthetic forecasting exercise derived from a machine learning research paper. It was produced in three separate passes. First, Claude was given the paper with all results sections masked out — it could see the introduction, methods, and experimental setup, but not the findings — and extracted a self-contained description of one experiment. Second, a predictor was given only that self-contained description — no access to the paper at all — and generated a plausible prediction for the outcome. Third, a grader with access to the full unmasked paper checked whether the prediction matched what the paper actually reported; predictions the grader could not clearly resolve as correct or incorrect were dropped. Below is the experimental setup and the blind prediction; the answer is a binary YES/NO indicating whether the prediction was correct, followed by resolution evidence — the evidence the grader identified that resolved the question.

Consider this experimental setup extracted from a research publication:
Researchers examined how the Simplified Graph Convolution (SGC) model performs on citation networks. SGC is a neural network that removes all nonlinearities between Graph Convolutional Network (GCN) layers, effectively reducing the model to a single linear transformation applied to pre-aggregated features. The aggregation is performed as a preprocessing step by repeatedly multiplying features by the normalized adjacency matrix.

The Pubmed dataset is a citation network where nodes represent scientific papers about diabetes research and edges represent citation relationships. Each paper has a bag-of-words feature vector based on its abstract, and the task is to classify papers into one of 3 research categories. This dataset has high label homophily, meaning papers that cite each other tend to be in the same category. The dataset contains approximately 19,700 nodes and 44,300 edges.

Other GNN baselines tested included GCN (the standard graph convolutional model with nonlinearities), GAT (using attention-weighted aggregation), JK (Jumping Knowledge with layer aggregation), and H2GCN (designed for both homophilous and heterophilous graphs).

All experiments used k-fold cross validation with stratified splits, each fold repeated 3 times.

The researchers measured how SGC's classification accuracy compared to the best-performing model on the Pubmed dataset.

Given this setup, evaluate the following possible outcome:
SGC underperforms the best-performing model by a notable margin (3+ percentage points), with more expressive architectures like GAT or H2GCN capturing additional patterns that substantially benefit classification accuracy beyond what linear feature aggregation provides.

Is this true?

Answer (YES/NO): YES